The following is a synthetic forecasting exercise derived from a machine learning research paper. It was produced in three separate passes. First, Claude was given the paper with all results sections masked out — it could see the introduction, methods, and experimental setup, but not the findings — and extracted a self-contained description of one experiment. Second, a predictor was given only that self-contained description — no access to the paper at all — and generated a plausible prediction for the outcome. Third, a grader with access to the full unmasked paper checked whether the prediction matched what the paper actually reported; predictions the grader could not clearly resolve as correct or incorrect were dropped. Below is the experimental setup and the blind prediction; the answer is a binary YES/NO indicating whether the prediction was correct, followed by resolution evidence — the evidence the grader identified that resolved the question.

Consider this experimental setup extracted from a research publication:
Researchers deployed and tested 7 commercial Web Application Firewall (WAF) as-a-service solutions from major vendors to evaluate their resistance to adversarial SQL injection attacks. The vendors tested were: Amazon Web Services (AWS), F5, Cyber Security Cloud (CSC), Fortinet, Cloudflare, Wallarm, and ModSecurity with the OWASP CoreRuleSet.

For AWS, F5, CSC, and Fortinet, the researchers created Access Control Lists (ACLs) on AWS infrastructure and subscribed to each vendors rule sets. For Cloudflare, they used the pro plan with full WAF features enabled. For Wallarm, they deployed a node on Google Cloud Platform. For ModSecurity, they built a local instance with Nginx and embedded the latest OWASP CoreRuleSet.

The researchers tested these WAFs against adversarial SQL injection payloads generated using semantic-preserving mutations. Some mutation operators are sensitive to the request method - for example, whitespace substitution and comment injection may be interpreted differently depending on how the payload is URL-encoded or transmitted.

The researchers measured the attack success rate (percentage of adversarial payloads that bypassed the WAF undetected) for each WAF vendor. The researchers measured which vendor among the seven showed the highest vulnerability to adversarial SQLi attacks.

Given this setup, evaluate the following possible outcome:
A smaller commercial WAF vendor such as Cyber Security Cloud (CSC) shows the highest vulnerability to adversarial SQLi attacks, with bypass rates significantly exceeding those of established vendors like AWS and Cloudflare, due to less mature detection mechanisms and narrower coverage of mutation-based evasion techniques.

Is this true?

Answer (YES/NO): NO